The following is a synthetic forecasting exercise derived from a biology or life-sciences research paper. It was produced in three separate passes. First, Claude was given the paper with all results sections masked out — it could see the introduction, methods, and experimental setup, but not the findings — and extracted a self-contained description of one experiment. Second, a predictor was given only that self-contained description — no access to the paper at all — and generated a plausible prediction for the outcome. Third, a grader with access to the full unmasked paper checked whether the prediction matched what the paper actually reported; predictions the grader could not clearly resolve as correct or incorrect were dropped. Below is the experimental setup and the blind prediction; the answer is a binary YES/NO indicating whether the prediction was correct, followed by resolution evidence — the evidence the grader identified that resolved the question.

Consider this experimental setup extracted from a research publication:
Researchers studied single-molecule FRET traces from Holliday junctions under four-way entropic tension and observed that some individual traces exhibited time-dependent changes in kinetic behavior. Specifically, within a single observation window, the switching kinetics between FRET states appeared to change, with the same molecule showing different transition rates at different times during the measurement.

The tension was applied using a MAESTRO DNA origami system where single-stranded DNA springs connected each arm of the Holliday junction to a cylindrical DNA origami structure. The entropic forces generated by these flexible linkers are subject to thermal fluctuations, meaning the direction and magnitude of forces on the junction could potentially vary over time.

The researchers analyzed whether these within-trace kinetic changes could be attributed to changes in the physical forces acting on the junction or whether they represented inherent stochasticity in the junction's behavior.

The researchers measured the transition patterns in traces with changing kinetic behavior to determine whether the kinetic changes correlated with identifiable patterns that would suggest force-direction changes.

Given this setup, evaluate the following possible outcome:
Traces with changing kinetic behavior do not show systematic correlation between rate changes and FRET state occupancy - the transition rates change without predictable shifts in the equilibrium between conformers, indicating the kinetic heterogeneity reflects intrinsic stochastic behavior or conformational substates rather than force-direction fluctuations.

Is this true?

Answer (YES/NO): NO